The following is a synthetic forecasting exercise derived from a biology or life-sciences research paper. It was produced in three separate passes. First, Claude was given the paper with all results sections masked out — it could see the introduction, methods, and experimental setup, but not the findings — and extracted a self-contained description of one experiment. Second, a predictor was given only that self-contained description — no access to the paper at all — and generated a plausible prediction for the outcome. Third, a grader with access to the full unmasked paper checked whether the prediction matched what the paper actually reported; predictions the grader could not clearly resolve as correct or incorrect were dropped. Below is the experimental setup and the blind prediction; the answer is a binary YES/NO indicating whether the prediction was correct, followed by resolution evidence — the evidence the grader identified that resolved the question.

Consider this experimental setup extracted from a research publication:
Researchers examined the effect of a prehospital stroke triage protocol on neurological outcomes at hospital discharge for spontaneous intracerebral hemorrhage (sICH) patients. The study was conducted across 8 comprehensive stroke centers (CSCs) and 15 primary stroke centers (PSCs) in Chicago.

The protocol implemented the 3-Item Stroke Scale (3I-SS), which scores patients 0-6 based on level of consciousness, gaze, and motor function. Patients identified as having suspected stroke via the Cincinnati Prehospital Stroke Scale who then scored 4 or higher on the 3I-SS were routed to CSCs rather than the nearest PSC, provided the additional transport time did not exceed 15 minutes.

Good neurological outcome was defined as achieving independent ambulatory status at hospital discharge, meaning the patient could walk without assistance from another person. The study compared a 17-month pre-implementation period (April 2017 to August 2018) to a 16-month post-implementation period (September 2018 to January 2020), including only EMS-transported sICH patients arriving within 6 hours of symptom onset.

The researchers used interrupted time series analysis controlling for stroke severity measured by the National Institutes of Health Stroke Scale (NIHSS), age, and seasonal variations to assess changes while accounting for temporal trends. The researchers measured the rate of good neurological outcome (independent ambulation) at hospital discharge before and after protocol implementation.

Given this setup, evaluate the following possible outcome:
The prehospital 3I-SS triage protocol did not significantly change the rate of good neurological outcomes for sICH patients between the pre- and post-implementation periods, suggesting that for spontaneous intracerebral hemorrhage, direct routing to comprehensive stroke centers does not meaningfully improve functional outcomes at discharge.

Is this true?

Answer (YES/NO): YES